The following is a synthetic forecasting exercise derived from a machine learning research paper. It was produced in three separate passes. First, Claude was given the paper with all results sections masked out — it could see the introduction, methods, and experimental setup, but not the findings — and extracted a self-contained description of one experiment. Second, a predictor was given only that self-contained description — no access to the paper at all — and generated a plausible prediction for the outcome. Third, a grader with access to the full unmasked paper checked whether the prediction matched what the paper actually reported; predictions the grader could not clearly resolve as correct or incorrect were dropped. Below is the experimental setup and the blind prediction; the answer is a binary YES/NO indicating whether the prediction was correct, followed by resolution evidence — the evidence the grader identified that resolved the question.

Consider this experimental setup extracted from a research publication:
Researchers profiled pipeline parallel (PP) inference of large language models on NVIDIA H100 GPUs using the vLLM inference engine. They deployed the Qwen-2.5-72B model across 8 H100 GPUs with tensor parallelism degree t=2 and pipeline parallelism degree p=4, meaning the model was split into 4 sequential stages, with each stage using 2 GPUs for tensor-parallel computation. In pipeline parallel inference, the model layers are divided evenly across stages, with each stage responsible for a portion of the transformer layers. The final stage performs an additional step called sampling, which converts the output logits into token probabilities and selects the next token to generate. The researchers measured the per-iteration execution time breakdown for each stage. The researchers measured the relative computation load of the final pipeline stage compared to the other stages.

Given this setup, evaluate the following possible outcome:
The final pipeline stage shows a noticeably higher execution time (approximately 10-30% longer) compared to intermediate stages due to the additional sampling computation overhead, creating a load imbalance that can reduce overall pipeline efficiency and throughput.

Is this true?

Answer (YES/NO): NO